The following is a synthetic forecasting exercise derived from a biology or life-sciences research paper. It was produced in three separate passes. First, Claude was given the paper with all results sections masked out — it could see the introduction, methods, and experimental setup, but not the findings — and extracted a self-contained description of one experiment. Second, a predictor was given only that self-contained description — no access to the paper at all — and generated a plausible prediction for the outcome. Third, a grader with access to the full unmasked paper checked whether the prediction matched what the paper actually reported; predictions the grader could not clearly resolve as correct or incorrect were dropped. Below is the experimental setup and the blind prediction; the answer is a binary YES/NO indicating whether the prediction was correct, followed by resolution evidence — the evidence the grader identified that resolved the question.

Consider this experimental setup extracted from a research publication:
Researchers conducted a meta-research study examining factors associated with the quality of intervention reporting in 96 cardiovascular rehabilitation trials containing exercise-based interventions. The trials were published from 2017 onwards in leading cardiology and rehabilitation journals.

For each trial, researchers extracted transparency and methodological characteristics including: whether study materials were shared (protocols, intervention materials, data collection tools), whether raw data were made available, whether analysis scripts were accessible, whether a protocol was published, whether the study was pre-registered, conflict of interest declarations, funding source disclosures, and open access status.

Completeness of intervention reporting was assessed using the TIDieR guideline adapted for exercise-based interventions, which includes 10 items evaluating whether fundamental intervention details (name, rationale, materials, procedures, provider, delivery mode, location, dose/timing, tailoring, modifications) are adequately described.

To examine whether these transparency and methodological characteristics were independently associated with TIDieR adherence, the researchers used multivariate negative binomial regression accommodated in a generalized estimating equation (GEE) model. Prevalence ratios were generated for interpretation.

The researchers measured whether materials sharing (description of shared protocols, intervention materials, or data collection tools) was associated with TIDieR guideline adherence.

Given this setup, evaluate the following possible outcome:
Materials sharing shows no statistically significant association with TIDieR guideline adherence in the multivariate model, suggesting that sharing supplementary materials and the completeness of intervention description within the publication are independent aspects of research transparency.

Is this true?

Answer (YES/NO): NO